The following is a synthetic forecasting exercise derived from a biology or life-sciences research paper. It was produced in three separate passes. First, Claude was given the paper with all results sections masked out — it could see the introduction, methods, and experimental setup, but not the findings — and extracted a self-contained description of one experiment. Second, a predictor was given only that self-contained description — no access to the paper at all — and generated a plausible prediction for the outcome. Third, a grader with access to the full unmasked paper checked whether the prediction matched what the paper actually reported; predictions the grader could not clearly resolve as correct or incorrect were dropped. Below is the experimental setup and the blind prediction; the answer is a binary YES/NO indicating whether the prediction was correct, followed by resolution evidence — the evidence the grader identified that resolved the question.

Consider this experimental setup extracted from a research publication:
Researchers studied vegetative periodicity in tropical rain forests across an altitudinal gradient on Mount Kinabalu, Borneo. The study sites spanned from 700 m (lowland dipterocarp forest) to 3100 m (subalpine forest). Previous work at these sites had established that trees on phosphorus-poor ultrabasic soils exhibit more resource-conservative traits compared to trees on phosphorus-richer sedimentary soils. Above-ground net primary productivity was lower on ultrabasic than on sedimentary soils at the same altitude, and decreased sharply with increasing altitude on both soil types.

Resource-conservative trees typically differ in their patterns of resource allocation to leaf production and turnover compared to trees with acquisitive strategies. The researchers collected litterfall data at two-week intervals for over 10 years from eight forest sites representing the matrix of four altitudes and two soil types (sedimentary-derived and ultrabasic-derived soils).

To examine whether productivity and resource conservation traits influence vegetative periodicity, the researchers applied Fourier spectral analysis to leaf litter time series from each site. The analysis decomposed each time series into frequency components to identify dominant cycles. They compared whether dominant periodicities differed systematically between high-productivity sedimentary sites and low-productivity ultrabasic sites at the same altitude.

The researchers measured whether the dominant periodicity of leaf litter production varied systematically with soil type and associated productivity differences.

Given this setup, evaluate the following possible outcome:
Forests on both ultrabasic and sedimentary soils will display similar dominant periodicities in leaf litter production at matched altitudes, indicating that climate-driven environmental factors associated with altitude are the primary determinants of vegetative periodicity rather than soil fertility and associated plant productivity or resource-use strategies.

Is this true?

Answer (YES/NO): NO